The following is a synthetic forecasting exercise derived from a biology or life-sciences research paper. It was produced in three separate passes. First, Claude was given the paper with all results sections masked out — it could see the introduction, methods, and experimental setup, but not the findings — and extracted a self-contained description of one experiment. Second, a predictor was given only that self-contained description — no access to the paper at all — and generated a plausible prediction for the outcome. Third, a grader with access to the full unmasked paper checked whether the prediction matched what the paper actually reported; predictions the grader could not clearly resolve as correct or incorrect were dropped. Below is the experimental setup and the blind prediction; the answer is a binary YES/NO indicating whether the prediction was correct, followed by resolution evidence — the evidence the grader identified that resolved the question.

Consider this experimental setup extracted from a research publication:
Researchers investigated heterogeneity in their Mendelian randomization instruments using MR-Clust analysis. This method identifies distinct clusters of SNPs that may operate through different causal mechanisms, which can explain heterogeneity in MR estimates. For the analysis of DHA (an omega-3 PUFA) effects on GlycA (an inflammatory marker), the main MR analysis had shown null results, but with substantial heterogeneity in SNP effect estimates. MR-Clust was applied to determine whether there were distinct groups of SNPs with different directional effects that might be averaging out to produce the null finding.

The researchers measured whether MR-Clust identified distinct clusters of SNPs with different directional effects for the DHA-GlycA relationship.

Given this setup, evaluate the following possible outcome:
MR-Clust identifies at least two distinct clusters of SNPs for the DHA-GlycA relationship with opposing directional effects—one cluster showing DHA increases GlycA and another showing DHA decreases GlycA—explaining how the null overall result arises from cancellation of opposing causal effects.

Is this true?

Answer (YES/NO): YES